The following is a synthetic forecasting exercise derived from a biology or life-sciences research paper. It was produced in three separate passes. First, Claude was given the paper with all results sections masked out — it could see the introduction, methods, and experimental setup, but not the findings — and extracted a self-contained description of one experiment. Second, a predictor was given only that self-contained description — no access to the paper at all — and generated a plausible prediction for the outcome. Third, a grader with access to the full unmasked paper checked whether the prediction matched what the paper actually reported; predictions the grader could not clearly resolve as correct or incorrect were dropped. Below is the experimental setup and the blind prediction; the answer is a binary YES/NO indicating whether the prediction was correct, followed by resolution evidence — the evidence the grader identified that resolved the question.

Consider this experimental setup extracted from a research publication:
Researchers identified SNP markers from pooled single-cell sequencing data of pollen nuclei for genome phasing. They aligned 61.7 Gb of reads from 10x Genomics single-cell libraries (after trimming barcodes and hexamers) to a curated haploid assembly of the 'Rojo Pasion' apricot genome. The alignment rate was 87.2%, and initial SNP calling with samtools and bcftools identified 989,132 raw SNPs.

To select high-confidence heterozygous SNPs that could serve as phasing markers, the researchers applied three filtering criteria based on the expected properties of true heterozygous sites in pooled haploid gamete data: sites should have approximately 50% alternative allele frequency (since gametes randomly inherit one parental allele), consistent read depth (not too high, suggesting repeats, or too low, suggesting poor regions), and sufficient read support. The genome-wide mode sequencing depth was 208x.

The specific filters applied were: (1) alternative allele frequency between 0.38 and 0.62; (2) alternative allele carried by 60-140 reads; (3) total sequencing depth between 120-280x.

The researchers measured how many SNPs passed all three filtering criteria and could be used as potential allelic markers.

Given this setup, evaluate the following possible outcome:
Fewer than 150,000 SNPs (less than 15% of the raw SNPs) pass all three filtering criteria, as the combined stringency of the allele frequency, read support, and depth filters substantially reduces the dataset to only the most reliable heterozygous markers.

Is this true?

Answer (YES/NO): NO